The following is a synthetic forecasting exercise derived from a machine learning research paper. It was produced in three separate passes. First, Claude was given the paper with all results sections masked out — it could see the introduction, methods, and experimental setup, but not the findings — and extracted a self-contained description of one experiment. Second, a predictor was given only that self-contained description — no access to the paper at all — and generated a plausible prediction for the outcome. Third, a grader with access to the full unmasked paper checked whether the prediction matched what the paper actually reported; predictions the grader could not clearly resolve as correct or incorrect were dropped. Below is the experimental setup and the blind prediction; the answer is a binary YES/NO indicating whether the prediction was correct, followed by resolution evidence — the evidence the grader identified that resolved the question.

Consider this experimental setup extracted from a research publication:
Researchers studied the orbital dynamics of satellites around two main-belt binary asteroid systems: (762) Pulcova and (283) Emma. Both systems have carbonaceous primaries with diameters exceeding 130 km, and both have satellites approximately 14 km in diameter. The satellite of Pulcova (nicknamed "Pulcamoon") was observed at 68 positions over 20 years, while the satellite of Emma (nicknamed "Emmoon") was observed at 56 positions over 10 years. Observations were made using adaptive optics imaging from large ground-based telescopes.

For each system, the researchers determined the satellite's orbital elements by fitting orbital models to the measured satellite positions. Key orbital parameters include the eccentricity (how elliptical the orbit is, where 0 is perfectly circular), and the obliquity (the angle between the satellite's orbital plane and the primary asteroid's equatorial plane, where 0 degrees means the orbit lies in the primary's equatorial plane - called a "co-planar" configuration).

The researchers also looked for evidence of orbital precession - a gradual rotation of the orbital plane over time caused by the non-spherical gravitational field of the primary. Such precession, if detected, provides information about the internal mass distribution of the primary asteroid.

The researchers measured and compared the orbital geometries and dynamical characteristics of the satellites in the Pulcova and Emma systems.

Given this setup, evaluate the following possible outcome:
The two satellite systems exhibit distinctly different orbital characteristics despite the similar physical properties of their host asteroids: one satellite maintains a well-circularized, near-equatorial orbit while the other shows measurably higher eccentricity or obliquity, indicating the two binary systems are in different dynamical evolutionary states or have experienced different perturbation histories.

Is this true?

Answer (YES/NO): YES